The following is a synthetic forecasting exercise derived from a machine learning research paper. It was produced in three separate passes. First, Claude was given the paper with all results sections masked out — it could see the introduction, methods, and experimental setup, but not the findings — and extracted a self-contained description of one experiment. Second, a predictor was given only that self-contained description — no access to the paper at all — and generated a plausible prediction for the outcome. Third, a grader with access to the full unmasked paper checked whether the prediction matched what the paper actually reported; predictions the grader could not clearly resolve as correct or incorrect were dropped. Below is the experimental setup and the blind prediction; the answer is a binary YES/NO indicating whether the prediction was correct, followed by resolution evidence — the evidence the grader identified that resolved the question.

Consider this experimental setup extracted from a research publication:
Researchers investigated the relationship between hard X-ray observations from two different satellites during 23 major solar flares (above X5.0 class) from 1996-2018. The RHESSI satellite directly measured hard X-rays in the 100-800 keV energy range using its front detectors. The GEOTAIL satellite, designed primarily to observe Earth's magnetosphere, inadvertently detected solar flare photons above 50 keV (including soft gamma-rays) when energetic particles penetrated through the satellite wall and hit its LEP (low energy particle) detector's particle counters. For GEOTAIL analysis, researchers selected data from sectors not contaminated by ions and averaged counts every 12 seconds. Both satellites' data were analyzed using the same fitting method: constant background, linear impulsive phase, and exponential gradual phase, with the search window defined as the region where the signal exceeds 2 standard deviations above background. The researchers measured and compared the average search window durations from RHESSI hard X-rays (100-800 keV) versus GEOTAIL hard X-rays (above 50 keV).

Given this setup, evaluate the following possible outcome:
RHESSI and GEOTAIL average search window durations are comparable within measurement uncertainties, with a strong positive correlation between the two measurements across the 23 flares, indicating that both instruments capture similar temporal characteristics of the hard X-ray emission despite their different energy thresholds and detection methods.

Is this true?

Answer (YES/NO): NO